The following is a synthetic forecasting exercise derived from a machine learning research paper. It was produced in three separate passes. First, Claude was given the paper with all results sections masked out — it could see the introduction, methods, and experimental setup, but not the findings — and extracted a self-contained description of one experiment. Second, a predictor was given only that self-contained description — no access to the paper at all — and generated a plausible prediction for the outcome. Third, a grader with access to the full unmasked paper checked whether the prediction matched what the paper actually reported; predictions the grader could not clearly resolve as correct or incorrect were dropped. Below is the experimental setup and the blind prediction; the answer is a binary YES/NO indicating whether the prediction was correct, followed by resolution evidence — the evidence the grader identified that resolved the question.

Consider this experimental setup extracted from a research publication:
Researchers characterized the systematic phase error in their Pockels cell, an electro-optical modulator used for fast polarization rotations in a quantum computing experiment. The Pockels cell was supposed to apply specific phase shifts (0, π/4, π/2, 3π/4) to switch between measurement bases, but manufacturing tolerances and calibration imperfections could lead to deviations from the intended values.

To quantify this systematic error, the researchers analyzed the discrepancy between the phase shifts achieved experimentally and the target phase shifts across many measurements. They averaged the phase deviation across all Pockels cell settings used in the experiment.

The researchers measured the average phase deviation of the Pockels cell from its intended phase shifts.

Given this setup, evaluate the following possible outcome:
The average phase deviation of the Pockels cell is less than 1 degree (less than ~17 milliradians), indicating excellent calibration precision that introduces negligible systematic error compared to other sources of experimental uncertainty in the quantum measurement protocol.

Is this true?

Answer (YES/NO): NO